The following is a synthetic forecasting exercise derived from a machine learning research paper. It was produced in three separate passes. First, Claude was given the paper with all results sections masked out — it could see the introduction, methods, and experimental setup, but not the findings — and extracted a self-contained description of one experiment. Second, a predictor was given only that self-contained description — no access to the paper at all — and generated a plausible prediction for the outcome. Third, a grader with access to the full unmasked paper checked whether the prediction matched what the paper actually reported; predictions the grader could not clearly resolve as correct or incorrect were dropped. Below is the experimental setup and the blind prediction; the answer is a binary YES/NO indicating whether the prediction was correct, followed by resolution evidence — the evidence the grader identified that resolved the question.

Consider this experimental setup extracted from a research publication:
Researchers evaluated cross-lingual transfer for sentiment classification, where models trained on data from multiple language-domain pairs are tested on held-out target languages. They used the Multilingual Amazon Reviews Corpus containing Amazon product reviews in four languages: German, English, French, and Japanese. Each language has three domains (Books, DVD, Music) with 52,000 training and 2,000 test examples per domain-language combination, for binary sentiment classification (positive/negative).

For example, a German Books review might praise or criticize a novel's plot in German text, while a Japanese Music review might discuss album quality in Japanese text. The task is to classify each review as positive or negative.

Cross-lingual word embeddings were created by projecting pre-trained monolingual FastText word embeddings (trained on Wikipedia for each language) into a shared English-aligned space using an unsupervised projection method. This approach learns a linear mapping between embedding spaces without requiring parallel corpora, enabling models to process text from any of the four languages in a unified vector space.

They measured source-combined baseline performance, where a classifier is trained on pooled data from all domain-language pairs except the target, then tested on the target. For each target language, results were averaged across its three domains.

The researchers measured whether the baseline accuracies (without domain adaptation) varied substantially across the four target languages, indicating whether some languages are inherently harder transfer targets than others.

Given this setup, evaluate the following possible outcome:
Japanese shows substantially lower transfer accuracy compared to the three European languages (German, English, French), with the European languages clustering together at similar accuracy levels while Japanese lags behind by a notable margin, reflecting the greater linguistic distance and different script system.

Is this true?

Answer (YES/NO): NO